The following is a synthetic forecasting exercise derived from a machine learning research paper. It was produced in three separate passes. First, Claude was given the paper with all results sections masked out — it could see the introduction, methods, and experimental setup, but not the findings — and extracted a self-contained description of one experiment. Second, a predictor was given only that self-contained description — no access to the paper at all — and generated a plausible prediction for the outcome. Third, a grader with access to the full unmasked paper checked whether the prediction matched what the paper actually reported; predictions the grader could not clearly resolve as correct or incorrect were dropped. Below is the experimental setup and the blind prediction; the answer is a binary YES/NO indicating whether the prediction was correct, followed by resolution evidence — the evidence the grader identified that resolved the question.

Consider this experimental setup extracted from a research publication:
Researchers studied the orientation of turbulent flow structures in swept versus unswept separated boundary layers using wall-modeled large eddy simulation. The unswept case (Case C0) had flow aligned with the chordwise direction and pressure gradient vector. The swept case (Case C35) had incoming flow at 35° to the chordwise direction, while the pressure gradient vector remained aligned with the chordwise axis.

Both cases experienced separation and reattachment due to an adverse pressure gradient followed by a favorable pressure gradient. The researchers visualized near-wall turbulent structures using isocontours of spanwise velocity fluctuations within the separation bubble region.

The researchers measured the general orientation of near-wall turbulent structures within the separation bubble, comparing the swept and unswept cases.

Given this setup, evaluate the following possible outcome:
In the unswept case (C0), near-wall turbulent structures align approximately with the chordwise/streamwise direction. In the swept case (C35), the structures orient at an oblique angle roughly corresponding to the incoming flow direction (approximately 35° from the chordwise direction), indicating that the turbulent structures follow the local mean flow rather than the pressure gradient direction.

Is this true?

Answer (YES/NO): NO